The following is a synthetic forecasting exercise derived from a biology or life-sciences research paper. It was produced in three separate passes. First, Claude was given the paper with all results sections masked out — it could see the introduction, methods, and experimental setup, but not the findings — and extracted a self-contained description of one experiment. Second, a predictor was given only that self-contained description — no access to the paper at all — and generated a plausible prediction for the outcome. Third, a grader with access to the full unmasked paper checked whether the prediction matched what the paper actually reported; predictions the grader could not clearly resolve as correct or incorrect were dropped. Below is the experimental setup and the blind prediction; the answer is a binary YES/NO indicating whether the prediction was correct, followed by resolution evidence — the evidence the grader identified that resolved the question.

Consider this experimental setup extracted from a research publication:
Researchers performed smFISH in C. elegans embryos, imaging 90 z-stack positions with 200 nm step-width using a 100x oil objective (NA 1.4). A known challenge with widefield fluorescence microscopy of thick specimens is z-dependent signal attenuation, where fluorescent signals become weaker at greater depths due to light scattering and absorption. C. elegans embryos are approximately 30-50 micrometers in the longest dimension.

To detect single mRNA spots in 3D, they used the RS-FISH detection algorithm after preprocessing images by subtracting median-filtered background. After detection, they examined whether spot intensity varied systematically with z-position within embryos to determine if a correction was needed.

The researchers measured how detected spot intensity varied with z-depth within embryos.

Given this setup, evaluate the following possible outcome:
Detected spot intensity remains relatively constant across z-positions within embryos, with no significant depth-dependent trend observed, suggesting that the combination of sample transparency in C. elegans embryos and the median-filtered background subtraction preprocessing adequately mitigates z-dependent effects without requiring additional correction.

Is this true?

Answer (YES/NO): NO